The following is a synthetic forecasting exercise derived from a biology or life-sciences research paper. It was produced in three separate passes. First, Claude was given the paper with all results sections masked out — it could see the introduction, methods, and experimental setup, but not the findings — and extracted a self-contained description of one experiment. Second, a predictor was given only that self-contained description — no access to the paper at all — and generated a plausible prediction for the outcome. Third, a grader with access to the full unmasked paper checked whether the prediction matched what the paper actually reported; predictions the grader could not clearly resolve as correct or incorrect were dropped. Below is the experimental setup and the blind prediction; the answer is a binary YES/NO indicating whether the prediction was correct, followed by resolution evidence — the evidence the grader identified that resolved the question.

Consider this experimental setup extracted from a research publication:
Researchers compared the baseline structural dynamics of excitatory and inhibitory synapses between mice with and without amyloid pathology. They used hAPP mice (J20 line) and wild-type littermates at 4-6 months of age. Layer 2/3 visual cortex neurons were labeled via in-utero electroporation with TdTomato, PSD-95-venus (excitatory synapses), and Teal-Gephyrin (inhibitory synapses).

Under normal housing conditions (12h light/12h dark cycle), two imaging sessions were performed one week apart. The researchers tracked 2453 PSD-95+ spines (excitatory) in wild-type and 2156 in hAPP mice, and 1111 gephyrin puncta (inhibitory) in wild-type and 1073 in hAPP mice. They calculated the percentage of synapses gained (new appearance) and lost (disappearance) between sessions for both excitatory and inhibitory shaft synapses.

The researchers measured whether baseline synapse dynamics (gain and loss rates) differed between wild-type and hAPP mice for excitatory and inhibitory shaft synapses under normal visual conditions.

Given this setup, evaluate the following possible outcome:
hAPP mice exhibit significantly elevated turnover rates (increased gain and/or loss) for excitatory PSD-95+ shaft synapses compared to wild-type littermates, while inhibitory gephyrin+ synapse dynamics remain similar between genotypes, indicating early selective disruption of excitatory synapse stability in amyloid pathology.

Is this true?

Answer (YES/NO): NO